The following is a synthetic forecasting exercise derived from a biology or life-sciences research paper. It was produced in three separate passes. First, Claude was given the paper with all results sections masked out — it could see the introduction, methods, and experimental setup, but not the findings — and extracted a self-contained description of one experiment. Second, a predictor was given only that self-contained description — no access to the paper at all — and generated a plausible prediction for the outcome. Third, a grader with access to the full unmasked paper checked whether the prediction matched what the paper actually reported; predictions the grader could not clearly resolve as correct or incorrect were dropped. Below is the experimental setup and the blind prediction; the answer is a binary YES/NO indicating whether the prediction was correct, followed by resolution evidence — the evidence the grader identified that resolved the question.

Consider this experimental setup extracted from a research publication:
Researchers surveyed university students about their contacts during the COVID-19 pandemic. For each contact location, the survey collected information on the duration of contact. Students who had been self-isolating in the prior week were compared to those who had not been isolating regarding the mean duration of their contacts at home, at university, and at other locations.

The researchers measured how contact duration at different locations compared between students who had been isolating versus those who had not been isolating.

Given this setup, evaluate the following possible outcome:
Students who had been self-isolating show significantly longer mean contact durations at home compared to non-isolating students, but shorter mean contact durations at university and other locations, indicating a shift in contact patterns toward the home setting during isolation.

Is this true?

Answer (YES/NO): NO